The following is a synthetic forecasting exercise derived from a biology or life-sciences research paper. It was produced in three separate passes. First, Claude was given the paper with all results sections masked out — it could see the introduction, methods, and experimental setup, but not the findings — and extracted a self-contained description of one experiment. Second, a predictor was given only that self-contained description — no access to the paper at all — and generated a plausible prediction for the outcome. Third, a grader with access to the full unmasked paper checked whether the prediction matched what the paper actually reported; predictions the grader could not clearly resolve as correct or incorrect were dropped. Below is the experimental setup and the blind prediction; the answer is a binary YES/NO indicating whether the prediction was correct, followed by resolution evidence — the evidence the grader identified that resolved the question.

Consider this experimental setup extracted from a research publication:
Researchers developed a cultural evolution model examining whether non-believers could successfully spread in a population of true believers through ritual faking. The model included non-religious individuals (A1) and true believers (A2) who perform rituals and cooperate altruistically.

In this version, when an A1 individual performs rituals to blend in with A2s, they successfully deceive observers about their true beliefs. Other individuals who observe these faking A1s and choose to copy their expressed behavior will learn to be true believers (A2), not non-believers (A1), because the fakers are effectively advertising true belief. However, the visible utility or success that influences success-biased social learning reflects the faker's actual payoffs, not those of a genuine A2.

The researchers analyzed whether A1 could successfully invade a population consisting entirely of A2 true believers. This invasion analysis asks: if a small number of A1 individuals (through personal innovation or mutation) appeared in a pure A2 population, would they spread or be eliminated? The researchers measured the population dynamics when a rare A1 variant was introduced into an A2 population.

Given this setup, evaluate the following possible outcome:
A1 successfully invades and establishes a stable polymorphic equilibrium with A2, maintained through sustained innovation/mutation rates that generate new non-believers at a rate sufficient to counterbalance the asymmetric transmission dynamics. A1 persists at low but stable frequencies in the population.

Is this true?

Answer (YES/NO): NO